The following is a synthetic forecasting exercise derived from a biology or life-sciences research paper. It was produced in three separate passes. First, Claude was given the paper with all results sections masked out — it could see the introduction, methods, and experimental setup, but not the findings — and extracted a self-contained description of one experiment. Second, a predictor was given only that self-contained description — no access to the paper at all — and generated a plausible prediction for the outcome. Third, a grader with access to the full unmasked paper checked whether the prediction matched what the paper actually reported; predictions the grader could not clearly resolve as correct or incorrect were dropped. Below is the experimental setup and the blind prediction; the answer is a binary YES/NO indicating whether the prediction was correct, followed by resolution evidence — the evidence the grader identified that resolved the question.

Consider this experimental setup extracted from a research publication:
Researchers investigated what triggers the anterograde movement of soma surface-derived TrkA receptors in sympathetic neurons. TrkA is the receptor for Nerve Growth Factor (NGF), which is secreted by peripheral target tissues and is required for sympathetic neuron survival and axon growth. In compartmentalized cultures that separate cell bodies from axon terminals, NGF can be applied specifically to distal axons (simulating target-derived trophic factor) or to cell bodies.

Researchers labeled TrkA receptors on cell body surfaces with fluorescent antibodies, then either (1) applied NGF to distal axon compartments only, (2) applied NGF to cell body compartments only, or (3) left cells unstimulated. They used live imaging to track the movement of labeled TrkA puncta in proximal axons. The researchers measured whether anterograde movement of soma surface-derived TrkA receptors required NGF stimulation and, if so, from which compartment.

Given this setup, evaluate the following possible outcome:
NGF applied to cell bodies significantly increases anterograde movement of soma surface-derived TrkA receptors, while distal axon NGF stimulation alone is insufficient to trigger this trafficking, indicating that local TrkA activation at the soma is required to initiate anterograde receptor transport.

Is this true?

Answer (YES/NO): NO